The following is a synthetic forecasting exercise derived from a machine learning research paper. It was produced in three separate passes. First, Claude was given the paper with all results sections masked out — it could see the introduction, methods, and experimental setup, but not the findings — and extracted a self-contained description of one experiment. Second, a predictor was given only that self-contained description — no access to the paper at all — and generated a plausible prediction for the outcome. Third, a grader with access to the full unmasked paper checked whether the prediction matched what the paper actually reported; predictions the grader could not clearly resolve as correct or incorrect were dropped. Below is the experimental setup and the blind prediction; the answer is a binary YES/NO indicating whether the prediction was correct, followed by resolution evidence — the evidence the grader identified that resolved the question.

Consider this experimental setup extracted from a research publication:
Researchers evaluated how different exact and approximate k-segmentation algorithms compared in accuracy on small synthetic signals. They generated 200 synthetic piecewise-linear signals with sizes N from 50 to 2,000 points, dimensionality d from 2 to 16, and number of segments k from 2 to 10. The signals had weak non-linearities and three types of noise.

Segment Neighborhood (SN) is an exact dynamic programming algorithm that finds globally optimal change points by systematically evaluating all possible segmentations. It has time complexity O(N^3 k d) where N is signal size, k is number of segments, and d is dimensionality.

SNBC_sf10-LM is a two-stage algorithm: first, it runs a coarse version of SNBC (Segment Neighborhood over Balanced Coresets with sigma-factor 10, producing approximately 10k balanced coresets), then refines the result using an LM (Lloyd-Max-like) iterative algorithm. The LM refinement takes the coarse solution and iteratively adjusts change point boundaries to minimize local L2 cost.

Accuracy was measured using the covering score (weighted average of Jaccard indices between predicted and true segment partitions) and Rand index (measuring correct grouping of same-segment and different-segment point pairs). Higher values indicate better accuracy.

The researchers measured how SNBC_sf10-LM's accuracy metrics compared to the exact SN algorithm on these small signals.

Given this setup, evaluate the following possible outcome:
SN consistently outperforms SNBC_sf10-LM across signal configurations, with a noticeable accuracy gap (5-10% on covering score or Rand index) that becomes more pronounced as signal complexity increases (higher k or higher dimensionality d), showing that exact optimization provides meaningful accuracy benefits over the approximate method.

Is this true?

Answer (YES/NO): NO